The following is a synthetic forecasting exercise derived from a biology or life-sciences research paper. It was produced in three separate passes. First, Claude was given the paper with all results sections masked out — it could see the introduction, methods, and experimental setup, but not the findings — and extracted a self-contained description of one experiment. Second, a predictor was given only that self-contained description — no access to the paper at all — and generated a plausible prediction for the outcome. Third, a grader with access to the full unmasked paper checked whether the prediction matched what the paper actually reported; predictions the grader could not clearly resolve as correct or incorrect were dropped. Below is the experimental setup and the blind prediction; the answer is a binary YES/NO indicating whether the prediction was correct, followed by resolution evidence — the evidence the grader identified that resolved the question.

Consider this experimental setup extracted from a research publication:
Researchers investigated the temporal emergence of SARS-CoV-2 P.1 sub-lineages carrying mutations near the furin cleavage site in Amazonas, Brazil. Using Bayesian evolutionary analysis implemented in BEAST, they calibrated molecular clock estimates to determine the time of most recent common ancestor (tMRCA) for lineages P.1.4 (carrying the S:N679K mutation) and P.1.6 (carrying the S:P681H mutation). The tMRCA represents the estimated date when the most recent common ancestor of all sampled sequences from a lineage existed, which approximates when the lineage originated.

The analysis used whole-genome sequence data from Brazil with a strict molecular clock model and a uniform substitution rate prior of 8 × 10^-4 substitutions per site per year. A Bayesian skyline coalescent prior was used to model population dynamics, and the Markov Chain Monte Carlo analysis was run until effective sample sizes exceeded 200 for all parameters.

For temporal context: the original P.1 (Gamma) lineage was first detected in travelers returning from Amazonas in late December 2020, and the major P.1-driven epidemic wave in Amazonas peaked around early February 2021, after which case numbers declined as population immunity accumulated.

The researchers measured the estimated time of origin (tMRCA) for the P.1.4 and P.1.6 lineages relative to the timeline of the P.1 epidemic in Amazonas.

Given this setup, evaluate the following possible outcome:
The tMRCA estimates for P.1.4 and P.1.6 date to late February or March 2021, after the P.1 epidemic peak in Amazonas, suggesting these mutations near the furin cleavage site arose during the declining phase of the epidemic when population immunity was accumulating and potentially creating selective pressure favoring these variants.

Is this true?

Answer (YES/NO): NO